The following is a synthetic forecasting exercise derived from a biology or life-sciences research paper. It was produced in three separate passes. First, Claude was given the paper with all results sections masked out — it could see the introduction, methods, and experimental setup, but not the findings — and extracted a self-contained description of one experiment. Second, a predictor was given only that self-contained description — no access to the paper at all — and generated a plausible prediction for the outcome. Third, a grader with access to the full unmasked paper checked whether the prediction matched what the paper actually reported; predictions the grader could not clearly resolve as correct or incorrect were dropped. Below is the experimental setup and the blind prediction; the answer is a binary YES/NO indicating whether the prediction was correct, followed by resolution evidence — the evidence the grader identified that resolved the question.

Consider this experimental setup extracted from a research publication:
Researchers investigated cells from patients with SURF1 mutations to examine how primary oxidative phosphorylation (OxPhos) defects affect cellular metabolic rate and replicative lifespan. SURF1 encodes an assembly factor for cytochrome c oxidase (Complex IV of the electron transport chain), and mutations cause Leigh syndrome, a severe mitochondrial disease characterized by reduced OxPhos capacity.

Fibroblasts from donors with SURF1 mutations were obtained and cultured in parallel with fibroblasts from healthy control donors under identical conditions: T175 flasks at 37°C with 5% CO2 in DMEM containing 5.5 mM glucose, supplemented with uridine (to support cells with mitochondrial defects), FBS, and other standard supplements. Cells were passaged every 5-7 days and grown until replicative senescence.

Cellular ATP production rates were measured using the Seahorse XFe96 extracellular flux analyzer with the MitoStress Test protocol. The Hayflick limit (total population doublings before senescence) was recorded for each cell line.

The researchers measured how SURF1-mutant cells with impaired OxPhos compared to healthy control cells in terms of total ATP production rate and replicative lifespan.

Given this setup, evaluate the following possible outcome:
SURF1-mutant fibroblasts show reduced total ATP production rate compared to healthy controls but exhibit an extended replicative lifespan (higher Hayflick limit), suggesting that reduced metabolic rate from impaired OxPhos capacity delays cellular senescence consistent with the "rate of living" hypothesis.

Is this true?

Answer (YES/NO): NO